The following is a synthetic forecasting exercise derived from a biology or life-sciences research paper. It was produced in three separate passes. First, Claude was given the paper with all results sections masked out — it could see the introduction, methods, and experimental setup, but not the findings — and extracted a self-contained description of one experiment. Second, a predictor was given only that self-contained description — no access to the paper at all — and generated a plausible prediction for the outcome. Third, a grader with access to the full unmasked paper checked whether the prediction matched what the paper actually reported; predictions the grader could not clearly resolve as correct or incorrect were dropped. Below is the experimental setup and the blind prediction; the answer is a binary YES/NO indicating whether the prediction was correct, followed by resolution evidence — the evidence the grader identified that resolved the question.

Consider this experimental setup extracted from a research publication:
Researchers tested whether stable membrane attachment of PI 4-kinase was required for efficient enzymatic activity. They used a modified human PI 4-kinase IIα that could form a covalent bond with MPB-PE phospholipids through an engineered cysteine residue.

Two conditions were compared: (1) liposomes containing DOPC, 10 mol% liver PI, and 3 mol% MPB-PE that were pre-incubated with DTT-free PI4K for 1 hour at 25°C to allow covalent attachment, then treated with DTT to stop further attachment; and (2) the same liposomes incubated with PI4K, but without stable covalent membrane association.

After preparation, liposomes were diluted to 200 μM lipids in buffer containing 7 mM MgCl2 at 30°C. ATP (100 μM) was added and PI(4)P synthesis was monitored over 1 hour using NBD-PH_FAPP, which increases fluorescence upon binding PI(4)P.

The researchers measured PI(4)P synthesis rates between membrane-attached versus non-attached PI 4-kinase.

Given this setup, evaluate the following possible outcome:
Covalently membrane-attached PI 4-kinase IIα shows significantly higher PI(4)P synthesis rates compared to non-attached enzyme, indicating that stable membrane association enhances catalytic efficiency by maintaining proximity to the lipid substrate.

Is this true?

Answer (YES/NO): YES